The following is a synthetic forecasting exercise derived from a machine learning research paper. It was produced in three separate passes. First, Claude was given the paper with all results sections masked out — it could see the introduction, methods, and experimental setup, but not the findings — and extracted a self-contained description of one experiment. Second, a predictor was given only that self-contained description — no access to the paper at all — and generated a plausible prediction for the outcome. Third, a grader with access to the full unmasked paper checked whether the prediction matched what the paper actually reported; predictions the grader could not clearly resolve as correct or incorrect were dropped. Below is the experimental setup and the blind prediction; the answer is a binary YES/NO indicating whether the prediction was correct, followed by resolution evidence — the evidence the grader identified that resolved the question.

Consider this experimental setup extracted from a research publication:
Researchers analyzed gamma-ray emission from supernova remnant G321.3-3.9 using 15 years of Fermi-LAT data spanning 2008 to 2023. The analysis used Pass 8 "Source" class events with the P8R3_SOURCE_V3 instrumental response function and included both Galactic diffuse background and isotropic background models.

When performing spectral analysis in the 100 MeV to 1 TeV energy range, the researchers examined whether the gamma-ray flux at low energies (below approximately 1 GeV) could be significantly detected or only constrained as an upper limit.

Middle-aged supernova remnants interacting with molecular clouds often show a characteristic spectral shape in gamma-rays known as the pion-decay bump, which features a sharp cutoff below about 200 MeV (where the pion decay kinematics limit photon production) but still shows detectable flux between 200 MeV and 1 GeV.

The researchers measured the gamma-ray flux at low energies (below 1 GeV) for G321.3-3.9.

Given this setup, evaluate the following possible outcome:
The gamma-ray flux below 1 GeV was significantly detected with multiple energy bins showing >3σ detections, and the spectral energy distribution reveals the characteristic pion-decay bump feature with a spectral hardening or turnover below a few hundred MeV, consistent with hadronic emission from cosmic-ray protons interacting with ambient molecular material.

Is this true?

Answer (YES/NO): NO